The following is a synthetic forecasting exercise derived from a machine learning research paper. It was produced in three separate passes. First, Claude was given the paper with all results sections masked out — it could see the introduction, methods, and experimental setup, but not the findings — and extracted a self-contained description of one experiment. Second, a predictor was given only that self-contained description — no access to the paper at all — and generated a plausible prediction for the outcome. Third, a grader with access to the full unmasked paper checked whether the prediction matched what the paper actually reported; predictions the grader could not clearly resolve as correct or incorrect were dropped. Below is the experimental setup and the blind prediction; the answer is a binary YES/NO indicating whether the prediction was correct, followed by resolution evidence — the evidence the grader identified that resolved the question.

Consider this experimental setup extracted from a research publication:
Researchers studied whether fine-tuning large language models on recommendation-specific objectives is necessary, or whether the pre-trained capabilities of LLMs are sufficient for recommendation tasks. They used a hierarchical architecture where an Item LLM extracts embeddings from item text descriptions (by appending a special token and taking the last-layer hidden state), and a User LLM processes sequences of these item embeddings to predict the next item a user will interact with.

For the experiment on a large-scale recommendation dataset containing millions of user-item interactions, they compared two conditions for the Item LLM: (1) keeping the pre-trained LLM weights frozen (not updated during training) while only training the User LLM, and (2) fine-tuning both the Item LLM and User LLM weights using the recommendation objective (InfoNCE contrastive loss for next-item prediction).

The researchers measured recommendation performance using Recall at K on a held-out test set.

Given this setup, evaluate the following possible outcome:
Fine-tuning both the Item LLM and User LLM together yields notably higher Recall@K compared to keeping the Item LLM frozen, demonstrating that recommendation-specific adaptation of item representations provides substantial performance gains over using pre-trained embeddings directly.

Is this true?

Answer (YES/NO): YES